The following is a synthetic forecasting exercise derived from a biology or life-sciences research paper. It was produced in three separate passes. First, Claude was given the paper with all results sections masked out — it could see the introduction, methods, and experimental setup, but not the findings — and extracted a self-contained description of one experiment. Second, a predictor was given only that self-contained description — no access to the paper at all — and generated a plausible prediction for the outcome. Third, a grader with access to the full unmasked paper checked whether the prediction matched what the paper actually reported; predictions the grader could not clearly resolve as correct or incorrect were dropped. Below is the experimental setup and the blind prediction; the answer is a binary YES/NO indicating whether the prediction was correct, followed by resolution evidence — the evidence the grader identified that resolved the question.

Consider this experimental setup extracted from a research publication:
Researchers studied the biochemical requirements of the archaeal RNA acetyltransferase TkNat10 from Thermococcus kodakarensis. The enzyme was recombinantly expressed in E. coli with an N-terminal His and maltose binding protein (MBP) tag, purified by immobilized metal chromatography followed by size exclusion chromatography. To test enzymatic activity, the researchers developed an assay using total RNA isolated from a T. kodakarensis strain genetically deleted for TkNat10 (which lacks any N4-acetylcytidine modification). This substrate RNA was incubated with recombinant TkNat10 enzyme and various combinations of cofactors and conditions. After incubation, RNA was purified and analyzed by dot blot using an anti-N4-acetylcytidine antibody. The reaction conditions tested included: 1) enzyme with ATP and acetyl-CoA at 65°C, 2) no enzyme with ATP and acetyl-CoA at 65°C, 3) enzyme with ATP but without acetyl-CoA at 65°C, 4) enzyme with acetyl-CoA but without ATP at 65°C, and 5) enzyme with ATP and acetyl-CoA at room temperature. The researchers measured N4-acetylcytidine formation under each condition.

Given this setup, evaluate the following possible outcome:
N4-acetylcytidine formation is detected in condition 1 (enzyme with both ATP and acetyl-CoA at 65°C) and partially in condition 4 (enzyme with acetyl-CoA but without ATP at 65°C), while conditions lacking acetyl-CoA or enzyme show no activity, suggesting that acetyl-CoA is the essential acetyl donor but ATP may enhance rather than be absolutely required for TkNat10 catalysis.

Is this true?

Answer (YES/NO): NO